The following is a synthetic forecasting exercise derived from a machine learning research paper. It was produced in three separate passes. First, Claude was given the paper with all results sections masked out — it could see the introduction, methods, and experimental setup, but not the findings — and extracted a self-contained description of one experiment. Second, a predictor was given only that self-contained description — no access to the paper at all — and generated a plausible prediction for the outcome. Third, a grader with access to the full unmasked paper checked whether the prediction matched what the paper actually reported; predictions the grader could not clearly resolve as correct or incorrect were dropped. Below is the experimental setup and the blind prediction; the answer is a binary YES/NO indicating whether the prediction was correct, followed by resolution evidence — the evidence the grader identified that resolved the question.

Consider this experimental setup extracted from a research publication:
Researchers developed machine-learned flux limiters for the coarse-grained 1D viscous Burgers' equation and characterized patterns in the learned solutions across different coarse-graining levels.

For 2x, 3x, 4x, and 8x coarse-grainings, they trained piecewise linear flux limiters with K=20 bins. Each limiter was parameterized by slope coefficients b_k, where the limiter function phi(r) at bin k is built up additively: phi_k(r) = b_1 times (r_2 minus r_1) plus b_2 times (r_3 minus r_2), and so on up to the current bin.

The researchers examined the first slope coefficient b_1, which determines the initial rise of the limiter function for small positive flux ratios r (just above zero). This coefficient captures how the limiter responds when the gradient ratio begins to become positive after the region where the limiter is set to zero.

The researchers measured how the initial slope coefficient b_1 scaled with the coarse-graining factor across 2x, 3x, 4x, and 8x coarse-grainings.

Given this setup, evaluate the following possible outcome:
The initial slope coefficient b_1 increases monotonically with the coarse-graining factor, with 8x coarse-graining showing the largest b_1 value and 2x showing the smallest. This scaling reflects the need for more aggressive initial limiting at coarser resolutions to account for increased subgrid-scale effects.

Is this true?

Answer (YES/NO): YES